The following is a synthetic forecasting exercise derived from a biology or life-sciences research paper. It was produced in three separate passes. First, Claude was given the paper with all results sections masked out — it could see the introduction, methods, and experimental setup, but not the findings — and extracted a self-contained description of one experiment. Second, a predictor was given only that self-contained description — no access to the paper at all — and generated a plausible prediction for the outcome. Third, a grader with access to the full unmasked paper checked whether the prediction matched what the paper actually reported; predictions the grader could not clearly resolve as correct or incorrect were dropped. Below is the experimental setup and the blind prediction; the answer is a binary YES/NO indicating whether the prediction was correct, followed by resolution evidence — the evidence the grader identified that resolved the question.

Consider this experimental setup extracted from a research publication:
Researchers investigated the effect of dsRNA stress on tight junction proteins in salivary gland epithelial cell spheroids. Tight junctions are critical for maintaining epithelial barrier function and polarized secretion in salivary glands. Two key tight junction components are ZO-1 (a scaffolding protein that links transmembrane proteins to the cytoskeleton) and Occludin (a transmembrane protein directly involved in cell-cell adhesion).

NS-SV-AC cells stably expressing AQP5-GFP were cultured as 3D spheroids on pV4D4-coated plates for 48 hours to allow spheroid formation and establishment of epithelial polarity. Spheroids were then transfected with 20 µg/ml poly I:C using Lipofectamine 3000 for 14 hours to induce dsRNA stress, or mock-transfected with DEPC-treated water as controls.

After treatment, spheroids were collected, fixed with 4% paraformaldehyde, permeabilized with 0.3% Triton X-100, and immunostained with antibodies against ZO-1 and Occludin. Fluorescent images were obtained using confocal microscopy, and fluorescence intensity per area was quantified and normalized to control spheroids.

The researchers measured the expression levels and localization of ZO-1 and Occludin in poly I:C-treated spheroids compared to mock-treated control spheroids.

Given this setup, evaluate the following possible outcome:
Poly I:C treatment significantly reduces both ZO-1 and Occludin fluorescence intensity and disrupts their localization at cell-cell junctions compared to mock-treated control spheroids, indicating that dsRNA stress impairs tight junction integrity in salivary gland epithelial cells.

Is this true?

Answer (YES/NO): YES